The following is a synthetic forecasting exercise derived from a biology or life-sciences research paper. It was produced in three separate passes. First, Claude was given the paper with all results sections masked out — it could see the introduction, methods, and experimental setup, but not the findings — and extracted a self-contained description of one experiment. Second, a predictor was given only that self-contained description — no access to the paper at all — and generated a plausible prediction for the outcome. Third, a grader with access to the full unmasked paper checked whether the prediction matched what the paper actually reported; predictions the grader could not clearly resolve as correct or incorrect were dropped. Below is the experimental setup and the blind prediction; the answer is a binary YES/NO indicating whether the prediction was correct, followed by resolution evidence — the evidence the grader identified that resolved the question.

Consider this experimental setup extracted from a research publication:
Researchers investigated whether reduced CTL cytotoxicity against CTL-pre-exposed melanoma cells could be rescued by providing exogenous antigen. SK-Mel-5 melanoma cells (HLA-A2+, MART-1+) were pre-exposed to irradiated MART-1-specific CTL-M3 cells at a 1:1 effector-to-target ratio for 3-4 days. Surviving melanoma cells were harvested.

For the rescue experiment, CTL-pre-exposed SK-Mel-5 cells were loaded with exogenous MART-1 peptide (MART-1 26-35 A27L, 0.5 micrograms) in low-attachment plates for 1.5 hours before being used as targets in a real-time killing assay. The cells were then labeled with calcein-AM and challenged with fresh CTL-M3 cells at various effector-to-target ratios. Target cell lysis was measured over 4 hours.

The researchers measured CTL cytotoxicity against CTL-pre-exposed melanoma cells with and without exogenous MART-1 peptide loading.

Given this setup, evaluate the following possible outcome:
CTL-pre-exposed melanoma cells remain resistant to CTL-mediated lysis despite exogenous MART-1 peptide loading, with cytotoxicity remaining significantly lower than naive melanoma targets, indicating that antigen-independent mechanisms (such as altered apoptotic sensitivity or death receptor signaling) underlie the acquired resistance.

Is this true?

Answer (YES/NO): NO